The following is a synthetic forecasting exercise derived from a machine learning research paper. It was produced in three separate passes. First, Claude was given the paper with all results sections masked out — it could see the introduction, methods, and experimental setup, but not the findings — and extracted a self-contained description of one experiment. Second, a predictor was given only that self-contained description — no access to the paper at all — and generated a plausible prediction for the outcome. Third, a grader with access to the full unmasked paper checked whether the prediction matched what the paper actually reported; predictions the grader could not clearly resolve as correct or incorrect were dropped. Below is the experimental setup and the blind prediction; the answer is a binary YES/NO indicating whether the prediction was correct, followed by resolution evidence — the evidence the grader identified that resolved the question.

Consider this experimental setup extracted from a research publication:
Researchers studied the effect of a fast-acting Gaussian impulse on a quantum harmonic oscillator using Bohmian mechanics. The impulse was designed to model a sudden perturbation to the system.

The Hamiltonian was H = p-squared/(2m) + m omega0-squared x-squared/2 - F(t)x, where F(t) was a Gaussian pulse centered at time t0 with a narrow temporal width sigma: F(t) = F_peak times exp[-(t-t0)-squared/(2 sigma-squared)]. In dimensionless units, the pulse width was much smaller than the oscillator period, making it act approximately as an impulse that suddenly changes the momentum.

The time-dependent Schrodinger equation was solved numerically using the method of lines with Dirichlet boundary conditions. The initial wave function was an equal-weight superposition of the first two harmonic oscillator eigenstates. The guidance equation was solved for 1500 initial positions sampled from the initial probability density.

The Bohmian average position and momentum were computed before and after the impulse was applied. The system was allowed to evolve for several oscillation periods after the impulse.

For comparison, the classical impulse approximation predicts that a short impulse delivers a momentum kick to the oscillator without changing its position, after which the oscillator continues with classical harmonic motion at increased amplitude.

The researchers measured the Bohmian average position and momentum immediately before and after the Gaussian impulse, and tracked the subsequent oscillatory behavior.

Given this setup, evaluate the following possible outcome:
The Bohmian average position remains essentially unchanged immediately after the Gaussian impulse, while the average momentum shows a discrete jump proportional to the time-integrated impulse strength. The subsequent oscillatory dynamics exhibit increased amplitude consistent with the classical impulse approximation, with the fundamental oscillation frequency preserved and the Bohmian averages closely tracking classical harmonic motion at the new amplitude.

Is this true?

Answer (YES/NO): YES